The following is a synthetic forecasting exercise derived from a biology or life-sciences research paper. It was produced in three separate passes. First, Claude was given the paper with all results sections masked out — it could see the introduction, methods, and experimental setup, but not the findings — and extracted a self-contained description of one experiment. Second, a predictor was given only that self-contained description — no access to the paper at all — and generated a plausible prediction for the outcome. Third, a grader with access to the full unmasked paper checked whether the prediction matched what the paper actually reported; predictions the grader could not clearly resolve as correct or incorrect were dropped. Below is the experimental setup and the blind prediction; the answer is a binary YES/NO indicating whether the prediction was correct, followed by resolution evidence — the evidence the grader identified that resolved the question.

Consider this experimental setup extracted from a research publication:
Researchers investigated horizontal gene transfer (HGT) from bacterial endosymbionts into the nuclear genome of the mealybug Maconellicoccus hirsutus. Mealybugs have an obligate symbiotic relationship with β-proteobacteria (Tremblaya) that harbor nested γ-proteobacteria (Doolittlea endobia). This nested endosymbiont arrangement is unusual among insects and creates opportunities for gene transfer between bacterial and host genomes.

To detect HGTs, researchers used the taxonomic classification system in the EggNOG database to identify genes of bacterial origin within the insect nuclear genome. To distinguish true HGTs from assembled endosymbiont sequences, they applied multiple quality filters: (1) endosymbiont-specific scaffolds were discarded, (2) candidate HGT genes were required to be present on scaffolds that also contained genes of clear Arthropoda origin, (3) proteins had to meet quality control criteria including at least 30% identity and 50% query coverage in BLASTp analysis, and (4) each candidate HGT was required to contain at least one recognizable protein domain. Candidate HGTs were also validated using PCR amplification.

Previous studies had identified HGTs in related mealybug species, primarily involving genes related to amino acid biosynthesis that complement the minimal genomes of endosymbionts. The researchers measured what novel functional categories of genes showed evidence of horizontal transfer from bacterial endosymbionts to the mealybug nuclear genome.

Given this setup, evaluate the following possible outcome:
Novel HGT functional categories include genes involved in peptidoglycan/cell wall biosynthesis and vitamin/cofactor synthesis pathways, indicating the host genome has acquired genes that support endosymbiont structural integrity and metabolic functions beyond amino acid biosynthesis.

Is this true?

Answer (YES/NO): NO